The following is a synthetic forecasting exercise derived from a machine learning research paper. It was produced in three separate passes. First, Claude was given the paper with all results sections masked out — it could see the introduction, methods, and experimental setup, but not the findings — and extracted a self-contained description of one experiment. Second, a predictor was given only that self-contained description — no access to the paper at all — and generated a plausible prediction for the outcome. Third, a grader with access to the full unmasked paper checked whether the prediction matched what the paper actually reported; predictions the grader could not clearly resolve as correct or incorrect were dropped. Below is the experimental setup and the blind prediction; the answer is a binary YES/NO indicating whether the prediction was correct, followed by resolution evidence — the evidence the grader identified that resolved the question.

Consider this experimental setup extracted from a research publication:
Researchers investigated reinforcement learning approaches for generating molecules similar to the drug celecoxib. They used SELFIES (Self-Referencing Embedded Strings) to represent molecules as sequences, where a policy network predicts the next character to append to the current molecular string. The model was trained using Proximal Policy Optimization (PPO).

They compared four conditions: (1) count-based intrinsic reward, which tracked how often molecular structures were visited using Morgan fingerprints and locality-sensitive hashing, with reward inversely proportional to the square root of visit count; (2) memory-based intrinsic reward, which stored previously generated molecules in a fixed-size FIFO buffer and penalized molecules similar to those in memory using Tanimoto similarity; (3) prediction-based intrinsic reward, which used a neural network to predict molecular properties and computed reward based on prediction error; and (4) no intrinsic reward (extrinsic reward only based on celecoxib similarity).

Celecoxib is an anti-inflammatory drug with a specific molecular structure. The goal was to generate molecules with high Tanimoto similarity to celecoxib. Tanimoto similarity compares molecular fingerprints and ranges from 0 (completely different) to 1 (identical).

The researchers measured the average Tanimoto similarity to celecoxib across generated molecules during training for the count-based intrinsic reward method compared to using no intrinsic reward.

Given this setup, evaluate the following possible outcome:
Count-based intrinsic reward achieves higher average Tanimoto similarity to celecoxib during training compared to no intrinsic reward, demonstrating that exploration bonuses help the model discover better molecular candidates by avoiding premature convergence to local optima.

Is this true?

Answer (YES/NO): NO